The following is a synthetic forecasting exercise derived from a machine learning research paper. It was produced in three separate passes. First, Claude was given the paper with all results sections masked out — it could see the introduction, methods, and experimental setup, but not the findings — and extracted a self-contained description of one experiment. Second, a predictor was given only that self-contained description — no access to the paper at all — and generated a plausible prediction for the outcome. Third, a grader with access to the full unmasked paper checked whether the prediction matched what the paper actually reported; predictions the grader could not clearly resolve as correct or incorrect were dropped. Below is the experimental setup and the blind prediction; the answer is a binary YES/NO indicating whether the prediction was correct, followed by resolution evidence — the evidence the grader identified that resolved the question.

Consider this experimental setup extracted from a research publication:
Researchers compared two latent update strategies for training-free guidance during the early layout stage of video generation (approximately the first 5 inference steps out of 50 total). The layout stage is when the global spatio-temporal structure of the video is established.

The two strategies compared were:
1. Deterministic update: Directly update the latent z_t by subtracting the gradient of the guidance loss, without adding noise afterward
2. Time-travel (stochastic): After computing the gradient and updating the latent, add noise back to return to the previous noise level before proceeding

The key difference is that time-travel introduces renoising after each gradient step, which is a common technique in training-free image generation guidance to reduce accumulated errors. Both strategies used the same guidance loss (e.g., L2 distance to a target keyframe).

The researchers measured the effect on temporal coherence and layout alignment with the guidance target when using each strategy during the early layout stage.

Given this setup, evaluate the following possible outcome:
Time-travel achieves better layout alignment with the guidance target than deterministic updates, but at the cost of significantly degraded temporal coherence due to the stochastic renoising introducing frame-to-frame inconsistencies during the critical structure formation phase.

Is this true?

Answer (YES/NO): NO